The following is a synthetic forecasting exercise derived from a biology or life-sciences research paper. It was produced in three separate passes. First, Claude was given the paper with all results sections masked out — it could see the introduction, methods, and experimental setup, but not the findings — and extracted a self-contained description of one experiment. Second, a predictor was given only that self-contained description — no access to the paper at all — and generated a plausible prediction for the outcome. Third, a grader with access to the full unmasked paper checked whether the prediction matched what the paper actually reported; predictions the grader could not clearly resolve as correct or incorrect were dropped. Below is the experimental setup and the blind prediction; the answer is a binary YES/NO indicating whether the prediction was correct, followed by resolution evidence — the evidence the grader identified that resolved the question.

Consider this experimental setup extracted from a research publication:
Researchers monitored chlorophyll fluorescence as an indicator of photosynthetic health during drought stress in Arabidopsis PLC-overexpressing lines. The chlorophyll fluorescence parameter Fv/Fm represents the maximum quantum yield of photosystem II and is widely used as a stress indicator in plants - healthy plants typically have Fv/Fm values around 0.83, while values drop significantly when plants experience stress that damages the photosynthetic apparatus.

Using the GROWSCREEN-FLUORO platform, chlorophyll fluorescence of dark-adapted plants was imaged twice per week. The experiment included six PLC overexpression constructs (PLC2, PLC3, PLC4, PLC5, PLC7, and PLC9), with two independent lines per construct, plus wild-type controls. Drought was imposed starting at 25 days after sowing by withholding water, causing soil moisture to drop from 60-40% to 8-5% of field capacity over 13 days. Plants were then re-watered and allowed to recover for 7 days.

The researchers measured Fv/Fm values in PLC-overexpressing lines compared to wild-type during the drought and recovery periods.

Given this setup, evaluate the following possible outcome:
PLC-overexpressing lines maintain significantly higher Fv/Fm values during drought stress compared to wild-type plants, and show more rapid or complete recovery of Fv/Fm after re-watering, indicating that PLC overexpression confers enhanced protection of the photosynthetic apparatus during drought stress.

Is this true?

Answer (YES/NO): NO